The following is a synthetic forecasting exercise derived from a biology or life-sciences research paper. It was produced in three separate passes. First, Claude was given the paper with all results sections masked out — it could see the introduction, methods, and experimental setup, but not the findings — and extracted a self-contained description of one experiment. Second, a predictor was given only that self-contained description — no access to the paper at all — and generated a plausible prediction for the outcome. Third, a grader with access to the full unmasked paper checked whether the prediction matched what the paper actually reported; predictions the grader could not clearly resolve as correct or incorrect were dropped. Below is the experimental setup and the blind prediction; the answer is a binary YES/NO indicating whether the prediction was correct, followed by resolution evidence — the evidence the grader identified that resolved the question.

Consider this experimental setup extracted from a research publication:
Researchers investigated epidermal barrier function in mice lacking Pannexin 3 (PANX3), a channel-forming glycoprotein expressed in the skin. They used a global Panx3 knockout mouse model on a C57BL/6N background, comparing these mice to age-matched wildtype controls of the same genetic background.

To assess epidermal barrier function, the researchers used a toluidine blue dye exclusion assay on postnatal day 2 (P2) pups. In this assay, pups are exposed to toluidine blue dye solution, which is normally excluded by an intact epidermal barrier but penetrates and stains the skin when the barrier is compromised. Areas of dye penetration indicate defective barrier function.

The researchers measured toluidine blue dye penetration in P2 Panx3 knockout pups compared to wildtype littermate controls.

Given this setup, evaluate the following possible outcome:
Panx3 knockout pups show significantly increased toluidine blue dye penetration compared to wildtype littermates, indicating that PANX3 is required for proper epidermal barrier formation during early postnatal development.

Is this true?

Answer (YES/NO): YES